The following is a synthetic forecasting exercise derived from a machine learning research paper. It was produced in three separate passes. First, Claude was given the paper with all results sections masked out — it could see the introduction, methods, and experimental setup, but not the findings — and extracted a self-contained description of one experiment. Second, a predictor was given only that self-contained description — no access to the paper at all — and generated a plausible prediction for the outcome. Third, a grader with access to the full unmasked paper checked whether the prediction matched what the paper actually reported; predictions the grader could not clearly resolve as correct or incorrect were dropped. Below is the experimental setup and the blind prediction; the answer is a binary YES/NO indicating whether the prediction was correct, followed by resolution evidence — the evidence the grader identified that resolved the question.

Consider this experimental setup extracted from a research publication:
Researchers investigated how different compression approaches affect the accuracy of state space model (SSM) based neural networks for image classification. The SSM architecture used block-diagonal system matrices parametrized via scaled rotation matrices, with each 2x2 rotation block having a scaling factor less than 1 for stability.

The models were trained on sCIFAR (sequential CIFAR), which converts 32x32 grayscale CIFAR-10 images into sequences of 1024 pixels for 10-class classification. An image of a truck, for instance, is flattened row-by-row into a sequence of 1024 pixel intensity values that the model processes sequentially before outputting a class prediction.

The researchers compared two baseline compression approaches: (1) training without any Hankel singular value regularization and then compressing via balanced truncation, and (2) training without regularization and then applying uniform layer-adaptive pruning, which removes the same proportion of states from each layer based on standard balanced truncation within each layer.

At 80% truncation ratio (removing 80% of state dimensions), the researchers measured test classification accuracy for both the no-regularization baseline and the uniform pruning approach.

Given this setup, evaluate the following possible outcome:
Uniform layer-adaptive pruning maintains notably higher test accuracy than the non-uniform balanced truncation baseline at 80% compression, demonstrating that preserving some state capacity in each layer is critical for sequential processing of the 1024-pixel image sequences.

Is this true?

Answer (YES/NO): NO